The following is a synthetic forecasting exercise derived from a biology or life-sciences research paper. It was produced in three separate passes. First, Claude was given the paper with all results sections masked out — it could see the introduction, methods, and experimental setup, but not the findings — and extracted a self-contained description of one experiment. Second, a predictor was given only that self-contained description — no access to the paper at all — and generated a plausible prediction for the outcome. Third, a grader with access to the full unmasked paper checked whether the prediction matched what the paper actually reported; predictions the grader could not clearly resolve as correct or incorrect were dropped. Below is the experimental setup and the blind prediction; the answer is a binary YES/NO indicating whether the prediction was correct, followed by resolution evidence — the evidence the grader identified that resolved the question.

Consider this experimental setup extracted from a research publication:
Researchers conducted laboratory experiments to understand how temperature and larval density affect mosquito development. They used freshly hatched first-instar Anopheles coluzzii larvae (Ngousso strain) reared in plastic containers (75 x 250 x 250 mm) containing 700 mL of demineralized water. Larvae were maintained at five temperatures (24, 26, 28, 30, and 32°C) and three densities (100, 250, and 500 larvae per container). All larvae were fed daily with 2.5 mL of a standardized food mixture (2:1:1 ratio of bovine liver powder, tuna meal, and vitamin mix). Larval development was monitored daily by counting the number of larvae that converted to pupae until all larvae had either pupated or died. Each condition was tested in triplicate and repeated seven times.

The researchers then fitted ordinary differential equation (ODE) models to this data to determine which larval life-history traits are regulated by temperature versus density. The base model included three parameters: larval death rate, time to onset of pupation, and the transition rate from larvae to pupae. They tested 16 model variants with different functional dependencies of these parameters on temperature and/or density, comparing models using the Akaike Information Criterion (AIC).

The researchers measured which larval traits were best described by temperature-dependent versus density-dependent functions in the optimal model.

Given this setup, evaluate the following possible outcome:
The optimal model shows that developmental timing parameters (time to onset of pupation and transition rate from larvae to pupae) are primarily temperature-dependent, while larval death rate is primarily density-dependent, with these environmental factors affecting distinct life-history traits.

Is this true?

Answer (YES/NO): NO